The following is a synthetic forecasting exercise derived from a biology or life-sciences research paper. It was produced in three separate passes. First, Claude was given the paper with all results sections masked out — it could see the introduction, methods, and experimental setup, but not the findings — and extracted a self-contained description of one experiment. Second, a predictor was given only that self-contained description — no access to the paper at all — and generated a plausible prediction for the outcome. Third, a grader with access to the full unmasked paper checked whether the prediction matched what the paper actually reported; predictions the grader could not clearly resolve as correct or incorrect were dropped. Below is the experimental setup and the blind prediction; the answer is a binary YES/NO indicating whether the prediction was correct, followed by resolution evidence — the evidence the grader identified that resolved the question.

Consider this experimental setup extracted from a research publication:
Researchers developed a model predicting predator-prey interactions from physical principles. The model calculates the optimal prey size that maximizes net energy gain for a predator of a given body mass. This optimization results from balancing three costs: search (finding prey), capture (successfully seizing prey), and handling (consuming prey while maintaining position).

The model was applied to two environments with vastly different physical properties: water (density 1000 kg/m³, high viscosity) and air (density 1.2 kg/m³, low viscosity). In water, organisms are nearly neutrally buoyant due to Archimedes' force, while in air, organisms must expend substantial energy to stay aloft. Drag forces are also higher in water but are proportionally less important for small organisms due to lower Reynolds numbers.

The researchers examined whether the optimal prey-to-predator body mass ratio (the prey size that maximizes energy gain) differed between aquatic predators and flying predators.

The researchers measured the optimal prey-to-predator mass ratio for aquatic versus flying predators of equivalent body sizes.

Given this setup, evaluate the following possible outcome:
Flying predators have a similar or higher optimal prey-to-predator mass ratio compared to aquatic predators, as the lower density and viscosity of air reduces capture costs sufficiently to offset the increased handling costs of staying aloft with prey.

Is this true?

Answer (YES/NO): NO